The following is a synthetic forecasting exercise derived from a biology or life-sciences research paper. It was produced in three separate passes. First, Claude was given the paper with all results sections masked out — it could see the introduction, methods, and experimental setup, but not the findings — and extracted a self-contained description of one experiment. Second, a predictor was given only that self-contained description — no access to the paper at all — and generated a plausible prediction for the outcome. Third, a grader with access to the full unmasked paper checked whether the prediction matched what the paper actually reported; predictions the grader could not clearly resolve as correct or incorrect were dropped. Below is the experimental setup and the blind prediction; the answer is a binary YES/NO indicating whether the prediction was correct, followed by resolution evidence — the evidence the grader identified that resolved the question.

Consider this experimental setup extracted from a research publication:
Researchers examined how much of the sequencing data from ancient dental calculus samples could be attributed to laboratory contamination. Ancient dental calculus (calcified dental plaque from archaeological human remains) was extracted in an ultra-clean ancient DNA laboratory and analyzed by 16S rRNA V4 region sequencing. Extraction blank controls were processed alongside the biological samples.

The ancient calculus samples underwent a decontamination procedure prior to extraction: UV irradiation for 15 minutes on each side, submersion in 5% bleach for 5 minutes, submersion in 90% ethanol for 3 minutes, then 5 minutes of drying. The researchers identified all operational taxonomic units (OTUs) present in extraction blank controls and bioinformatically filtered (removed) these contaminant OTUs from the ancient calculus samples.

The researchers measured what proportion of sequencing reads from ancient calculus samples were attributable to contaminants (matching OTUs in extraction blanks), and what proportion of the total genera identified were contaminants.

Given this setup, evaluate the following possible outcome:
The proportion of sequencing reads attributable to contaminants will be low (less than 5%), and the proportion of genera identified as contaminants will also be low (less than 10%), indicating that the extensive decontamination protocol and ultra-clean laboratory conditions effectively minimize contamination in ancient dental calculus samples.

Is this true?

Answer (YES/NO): NO